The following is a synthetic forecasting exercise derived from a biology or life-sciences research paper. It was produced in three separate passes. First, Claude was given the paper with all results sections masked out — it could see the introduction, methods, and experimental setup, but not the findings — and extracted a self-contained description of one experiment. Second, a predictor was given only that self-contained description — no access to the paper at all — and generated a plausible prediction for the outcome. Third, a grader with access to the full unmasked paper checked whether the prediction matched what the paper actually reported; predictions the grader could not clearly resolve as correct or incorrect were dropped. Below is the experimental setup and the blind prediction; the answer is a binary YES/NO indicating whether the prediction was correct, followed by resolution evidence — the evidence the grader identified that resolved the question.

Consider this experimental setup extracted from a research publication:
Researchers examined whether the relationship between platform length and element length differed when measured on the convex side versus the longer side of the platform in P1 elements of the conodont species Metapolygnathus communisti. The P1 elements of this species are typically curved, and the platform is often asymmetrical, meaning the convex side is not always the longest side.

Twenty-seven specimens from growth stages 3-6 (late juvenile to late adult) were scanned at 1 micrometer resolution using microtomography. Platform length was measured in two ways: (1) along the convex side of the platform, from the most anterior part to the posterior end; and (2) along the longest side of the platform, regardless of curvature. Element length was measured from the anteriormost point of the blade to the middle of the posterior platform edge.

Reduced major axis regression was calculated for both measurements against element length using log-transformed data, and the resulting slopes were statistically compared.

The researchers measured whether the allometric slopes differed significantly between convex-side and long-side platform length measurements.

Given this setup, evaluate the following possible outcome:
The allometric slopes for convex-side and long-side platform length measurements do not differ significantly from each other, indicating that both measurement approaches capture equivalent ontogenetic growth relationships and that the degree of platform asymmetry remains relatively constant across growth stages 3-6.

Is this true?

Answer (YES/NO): YES